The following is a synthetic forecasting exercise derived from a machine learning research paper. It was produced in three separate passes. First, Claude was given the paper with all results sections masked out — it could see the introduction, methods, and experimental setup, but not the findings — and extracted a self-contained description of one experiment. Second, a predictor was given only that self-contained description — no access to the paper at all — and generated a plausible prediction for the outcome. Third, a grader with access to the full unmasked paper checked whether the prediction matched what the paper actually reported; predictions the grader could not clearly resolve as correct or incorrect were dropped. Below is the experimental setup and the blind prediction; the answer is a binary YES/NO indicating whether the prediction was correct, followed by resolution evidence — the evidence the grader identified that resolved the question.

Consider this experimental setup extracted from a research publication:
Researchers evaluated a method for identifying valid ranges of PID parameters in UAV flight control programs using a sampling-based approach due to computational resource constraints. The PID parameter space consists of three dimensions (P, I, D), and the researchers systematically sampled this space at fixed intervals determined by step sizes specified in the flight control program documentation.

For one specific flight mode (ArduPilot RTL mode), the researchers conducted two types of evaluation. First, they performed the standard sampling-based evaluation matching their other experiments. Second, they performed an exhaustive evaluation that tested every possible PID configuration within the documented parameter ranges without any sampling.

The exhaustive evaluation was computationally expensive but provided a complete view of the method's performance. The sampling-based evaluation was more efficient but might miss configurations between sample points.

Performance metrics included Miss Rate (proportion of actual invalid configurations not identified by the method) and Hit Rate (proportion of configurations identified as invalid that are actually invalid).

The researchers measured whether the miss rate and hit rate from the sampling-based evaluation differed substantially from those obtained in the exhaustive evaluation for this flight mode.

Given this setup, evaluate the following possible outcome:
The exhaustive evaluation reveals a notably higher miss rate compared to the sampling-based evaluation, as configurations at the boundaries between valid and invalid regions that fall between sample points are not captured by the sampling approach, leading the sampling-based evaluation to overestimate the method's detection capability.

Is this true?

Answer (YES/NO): NO